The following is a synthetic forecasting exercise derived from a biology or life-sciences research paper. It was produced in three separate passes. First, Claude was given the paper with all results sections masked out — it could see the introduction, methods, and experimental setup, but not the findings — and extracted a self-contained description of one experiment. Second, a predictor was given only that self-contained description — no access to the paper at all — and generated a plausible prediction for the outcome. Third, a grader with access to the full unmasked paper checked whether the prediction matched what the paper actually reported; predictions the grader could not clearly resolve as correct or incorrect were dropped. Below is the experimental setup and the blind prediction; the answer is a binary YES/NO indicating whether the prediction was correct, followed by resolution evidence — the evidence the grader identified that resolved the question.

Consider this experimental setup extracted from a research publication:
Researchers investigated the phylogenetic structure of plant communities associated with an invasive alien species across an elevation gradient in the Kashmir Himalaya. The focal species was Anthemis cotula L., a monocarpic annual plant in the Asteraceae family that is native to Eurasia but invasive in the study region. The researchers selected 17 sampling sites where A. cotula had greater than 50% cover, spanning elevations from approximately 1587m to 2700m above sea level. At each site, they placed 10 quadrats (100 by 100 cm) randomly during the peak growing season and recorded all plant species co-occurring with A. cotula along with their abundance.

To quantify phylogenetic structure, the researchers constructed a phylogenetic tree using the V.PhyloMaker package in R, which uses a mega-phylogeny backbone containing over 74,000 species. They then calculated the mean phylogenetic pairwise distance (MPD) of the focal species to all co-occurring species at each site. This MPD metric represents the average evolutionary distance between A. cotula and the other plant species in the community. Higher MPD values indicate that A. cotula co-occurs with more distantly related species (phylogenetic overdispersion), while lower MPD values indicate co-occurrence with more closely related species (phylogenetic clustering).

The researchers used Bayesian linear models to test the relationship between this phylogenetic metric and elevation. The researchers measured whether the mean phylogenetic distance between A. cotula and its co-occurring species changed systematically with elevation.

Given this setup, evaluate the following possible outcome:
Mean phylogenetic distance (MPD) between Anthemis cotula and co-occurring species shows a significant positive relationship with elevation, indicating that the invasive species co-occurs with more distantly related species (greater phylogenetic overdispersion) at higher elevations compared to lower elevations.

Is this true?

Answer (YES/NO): YES